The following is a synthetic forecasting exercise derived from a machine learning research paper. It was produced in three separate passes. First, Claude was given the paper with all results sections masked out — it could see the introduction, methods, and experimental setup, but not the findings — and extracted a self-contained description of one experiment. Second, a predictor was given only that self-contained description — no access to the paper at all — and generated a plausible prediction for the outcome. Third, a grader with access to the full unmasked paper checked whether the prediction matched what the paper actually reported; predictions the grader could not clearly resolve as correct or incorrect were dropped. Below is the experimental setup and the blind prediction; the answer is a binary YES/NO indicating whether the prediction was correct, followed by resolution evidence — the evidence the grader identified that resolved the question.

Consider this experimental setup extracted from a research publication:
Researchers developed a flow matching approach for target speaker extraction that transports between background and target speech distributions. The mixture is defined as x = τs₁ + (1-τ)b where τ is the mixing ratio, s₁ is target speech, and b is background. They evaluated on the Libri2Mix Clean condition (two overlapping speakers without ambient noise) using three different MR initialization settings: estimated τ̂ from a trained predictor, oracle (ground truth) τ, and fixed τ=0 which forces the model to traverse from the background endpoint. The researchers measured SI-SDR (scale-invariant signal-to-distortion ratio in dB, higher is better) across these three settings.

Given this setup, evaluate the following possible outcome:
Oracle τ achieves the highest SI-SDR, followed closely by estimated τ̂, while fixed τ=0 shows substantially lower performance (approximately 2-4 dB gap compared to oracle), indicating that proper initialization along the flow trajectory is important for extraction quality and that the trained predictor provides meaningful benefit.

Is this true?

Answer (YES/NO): NO